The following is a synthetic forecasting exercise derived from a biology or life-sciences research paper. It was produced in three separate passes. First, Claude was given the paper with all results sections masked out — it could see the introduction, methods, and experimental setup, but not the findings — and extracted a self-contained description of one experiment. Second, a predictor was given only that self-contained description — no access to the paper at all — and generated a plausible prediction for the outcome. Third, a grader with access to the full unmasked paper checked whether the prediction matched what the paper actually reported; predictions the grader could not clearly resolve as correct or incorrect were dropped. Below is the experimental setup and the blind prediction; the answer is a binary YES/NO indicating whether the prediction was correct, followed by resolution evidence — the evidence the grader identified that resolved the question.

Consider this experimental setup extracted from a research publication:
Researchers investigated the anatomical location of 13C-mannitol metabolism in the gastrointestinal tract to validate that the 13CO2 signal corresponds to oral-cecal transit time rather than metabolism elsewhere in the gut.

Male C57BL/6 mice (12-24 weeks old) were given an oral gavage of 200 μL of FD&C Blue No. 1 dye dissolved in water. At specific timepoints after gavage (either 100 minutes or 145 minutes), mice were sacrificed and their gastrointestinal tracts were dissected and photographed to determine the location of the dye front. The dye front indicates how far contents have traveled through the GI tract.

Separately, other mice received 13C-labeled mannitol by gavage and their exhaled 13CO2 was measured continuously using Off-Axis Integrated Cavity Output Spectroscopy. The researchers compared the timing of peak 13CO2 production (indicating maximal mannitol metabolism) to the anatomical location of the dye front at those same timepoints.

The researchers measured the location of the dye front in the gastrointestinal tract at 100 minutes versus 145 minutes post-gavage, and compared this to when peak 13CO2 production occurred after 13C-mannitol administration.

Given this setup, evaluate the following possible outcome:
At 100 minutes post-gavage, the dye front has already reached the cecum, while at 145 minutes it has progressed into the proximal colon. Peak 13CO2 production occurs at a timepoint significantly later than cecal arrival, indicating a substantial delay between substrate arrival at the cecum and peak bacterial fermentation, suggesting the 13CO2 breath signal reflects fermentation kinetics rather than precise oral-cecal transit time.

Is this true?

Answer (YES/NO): NO